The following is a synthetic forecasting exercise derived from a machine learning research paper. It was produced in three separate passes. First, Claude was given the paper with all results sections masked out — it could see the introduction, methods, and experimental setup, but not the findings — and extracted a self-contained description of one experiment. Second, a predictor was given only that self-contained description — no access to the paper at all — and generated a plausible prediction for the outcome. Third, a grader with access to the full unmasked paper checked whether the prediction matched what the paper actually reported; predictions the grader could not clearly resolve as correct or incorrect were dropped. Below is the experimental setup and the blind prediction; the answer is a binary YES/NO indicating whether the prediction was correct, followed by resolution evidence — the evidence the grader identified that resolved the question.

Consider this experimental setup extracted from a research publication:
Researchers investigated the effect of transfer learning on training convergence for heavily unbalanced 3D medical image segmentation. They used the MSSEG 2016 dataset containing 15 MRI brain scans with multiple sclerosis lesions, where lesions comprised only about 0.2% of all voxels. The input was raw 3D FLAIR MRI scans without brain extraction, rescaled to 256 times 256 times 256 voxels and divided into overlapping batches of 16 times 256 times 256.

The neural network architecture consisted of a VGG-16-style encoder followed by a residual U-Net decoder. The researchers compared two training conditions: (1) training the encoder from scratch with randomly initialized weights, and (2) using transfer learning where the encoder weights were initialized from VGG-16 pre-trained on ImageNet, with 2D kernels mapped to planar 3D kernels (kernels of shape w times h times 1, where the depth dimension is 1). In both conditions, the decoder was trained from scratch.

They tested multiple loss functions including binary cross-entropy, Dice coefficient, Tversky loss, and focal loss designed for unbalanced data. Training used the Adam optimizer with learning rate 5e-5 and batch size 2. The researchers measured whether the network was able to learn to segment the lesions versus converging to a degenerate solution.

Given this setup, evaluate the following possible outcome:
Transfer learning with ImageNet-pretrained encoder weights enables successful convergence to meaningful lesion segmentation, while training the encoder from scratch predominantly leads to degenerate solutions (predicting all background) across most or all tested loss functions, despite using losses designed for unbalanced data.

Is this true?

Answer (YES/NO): YES